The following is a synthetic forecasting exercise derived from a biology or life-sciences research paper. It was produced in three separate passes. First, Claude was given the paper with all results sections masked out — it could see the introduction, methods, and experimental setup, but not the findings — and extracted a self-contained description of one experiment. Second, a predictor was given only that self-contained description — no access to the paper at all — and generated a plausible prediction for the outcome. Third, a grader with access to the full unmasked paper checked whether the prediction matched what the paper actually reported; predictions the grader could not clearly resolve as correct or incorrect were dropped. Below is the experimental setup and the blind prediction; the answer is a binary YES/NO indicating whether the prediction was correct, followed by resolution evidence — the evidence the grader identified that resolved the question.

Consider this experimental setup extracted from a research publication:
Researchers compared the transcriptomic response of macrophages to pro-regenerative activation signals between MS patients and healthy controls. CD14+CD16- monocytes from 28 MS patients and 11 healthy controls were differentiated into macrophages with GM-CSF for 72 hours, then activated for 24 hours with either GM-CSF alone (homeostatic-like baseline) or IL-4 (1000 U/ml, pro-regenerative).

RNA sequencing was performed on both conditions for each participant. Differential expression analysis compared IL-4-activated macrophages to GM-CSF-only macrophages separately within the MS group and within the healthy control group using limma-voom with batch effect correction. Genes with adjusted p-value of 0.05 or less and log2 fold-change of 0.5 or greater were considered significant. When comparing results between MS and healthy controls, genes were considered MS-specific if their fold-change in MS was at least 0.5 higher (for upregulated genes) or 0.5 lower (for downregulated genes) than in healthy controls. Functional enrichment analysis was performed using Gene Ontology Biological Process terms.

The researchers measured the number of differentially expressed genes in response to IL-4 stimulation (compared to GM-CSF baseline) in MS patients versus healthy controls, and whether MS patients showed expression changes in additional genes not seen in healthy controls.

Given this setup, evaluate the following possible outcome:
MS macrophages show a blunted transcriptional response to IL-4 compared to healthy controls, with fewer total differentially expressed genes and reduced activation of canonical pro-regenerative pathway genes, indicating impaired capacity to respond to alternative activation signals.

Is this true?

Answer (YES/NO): YES